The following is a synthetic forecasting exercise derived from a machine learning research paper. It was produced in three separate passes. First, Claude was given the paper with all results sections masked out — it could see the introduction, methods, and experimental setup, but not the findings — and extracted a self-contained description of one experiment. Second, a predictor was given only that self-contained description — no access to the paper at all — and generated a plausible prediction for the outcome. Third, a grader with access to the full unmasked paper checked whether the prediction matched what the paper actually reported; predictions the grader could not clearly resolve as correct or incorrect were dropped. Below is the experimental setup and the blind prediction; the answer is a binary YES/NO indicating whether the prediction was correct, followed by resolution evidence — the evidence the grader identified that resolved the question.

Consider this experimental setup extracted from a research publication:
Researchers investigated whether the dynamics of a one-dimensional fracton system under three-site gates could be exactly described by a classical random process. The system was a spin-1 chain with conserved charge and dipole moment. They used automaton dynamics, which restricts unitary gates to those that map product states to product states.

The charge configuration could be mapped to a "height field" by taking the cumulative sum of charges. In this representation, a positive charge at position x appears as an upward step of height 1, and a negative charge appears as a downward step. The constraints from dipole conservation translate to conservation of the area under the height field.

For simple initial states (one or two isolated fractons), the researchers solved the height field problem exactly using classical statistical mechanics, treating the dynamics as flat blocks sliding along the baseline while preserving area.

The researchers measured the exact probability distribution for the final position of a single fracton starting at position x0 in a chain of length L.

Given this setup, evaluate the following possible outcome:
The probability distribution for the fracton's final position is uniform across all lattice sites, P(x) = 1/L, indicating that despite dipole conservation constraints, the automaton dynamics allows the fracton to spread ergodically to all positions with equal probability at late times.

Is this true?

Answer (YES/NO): NO